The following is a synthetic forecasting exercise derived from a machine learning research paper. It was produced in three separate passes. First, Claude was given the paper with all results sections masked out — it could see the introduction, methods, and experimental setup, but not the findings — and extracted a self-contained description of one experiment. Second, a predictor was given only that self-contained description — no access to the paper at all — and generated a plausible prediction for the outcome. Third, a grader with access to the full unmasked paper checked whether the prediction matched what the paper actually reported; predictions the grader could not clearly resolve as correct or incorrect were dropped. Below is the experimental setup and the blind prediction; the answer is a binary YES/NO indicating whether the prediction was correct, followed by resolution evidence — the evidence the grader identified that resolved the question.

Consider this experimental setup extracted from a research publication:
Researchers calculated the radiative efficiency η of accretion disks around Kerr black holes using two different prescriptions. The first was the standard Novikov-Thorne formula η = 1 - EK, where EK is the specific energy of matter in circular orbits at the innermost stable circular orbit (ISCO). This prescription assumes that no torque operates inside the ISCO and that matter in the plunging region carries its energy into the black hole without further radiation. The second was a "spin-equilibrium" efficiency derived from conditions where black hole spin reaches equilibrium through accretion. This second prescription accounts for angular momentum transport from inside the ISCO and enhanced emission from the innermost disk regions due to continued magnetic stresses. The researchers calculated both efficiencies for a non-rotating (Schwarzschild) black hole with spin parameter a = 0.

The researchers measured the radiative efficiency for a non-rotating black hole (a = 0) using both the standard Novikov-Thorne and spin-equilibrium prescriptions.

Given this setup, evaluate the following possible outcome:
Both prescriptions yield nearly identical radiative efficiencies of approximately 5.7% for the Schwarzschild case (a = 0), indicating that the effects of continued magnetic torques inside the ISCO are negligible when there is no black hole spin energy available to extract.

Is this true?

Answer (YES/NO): NO